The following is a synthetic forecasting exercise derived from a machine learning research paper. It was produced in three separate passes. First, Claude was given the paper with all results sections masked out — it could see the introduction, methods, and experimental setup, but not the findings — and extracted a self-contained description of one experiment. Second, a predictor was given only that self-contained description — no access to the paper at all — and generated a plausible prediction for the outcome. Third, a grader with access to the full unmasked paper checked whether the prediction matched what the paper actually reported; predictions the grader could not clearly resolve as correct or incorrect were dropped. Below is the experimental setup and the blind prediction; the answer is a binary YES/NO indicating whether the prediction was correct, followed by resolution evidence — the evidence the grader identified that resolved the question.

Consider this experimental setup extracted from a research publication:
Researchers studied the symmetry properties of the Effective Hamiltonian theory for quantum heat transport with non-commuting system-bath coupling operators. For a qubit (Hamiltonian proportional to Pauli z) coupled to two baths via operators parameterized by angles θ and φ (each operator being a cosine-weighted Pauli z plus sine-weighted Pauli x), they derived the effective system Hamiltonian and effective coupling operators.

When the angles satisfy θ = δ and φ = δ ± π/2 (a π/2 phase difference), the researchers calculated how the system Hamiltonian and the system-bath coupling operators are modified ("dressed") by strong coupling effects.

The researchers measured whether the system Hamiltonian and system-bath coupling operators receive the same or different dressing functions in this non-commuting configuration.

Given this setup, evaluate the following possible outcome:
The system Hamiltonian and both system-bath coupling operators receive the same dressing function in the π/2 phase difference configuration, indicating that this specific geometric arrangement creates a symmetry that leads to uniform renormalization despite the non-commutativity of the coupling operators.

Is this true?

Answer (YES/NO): YES